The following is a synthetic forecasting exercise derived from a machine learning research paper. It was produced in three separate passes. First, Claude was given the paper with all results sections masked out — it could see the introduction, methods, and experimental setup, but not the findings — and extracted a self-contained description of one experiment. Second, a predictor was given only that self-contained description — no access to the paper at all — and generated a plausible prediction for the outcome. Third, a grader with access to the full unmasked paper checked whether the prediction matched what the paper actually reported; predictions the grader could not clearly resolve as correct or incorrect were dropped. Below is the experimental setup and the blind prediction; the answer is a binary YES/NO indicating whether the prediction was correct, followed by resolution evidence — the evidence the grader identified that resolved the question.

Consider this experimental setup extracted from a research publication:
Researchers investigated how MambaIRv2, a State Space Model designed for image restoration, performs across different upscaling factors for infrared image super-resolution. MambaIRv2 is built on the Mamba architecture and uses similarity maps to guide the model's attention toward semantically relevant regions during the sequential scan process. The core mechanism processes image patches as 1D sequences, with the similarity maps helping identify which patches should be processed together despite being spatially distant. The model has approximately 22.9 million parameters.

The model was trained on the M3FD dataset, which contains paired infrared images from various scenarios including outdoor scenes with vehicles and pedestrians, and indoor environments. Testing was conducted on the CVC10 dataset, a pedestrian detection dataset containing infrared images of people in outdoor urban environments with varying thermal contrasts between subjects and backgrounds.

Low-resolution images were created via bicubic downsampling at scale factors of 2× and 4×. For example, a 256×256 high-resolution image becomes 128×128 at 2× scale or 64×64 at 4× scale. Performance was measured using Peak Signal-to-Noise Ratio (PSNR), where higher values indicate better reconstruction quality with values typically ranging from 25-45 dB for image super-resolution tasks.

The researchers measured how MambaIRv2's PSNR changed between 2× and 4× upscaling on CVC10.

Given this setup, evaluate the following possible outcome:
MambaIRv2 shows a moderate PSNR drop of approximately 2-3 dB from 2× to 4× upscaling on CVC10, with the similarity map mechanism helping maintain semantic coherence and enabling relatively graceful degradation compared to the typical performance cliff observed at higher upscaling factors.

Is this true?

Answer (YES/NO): NO